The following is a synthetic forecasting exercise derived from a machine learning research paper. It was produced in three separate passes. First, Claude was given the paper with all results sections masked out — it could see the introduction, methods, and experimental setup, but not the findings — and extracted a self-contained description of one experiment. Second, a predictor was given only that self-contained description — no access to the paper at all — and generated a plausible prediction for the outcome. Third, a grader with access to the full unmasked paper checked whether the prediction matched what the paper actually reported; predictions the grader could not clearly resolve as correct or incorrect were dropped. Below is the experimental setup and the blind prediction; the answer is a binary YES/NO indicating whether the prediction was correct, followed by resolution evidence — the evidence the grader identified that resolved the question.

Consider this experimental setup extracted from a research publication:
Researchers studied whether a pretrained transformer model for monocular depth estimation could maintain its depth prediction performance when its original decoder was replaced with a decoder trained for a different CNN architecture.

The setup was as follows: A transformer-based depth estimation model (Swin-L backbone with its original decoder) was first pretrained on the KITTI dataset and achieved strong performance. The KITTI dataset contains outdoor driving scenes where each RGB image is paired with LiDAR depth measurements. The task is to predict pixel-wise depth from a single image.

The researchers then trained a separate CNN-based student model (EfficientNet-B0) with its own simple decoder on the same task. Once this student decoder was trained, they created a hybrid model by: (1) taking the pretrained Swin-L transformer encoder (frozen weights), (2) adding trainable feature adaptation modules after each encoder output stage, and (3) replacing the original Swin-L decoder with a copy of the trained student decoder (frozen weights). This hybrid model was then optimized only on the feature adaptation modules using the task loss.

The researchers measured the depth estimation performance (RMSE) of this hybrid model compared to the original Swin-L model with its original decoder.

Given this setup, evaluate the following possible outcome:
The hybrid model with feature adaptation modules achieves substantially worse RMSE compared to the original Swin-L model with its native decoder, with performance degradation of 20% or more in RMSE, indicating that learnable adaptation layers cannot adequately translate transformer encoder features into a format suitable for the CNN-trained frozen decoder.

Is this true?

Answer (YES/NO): NO